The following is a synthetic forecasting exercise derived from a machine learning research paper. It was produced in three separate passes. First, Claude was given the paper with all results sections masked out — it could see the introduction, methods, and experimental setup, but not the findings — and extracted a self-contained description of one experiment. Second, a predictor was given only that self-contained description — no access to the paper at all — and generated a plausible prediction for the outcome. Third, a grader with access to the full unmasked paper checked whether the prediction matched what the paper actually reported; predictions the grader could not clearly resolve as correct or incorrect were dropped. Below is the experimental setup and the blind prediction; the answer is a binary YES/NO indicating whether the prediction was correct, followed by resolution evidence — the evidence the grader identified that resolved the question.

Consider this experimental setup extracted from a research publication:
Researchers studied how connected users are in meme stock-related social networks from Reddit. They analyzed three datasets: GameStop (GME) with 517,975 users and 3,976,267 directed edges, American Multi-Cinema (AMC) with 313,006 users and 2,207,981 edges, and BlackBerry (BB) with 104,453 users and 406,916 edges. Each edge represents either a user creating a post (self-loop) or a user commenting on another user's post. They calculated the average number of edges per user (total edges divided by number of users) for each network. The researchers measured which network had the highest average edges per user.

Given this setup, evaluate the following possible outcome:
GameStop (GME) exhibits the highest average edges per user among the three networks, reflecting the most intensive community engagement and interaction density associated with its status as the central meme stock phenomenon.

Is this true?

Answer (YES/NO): YES